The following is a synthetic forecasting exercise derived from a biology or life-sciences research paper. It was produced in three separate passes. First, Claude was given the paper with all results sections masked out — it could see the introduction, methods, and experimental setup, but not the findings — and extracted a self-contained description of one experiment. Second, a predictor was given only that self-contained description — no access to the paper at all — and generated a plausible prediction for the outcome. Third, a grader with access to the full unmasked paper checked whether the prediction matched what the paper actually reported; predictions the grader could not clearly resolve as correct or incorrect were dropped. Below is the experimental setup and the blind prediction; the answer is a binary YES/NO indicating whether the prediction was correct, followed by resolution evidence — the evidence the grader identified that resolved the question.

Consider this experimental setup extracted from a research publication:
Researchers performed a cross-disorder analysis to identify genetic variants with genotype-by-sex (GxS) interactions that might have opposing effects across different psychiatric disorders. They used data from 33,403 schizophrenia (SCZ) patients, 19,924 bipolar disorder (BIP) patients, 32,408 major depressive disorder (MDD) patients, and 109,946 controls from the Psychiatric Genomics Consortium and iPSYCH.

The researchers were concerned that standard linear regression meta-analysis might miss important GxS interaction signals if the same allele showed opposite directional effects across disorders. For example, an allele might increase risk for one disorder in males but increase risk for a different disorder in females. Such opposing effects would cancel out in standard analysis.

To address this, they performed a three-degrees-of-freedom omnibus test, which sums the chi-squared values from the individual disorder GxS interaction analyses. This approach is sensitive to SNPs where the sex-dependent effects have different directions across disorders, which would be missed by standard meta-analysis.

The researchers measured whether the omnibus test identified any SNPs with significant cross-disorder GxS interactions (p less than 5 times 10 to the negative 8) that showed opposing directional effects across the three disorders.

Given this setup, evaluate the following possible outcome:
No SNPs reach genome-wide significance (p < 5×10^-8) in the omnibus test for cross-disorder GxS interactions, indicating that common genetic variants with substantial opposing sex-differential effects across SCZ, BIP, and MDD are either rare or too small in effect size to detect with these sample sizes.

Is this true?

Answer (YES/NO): NO